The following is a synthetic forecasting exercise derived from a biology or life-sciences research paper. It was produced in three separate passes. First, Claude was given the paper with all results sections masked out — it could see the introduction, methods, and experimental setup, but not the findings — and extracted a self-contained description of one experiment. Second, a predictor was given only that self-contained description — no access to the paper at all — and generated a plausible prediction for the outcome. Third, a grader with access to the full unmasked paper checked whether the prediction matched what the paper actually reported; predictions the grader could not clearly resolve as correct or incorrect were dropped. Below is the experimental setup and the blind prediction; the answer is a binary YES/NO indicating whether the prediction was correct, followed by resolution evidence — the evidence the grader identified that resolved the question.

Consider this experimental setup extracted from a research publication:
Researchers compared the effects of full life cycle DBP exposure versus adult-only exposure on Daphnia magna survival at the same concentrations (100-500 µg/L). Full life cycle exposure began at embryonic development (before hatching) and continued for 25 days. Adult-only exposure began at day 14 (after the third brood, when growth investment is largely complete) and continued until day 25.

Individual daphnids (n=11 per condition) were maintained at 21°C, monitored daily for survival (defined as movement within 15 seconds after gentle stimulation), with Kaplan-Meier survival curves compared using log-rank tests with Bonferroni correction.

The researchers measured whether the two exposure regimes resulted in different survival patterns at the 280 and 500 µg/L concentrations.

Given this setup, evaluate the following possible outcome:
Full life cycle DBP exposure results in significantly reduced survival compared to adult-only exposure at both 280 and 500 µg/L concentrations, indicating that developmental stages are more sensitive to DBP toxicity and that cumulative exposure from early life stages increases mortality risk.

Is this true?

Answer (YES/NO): YES